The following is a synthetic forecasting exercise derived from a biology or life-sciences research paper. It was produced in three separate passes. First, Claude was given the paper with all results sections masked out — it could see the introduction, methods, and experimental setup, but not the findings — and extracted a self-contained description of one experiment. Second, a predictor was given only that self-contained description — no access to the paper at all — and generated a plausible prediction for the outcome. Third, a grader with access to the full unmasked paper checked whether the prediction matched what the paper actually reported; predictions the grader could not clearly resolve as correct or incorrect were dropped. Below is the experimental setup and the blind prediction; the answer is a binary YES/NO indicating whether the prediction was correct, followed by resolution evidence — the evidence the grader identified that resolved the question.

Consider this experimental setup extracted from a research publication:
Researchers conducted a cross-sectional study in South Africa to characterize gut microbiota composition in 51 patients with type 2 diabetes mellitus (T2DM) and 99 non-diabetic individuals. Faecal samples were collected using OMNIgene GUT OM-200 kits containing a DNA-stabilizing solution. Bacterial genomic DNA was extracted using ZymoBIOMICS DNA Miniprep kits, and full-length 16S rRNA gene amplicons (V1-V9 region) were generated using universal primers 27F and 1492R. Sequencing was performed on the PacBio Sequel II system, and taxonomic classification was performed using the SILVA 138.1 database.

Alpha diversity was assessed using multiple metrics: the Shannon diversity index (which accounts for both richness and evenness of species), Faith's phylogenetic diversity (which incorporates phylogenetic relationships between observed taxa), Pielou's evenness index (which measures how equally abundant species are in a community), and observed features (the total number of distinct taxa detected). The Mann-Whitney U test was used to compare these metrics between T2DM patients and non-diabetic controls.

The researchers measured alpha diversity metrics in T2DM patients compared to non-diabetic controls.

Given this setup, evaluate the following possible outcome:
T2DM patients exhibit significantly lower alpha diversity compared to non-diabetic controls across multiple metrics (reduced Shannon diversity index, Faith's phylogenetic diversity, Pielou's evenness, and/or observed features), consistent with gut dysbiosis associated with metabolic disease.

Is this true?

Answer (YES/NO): YES